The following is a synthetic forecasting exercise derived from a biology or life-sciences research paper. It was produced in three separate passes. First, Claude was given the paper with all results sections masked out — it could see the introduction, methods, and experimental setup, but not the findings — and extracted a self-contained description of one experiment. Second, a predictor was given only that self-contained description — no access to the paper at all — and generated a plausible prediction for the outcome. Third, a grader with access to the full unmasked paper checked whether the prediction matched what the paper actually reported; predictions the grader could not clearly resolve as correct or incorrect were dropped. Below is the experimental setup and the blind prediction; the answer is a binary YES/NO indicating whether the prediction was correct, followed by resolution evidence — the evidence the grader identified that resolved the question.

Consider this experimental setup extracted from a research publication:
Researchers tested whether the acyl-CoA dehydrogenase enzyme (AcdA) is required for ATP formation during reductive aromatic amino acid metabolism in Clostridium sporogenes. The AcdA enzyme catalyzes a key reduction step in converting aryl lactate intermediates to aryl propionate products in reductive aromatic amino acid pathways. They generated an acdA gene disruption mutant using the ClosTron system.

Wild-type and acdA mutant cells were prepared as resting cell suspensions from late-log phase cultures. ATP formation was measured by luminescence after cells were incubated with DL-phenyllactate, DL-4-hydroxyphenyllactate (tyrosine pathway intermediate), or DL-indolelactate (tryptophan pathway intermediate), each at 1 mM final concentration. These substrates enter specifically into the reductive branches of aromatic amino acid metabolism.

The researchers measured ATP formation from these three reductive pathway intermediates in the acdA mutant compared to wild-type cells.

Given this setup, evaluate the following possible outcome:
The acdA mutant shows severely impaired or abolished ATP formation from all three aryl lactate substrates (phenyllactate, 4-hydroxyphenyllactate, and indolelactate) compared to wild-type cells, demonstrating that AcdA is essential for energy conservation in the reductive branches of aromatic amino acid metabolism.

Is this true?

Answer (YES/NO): YES